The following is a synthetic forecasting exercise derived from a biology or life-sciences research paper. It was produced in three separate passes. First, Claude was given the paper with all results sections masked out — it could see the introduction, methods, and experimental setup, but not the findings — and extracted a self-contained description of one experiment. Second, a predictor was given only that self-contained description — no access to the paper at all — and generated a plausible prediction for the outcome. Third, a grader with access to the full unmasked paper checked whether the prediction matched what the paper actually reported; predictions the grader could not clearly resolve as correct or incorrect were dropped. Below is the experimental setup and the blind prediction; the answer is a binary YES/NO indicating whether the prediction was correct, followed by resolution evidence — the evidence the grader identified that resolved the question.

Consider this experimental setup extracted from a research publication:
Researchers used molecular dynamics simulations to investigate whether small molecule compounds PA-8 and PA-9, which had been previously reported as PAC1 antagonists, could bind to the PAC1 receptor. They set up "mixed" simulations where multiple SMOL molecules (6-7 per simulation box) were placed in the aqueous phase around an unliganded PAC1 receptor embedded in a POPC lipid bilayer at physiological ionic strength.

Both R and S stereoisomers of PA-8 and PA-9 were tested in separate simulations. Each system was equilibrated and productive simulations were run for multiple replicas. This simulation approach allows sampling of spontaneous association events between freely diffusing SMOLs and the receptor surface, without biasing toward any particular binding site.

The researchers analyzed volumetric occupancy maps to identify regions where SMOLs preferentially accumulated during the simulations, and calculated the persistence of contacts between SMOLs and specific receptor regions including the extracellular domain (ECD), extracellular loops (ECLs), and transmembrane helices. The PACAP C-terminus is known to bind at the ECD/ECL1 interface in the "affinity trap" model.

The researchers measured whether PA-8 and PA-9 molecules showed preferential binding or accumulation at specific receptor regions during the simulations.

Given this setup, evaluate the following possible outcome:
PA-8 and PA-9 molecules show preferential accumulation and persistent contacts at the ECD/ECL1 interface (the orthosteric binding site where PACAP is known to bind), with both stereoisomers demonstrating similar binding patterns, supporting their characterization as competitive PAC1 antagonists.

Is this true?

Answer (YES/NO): NO